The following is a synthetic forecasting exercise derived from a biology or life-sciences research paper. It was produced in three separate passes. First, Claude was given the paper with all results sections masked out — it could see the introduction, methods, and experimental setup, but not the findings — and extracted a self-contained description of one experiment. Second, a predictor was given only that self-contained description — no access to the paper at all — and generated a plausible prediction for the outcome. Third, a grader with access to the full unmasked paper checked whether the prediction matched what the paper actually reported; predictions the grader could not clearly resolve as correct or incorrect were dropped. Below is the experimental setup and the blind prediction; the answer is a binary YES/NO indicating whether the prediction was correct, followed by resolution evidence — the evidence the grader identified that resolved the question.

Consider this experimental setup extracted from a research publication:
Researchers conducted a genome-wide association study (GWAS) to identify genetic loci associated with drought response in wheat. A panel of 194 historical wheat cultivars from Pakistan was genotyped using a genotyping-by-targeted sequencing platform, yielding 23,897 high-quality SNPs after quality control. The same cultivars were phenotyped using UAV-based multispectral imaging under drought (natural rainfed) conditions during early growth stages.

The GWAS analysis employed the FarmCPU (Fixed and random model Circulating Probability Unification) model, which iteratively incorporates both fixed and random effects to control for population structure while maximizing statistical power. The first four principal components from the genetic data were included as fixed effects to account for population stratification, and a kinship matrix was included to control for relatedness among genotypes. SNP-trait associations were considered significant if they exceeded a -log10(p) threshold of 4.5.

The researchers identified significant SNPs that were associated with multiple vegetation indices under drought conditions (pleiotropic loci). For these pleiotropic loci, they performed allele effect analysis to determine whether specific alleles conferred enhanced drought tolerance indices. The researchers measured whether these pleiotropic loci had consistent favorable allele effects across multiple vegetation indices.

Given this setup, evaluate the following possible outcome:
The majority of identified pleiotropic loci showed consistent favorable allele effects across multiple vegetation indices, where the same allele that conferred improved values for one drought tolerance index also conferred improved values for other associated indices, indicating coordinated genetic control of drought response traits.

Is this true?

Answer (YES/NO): YES